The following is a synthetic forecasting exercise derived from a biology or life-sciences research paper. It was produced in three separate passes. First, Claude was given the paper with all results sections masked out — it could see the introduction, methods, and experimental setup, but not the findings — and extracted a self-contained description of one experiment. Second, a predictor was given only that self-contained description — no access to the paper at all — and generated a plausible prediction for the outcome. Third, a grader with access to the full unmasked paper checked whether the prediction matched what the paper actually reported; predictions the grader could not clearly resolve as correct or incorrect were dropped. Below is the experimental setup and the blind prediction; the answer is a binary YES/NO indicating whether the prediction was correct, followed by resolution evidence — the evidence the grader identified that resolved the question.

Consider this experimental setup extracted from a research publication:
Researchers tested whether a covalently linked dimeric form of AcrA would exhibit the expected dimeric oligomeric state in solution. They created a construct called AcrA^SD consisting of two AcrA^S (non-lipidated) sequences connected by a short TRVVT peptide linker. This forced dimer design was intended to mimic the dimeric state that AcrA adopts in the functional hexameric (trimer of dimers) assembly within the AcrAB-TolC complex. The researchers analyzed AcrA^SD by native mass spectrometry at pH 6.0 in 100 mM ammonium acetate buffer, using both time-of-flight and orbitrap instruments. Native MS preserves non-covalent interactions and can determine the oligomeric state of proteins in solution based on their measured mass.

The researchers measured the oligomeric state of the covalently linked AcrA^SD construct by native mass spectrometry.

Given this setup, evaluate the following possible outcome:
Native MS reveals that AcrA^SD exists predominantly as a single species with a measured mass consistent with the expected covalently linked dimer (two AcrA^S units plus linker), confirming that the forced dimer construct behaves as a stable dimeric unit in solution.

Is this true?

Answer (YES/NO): YES